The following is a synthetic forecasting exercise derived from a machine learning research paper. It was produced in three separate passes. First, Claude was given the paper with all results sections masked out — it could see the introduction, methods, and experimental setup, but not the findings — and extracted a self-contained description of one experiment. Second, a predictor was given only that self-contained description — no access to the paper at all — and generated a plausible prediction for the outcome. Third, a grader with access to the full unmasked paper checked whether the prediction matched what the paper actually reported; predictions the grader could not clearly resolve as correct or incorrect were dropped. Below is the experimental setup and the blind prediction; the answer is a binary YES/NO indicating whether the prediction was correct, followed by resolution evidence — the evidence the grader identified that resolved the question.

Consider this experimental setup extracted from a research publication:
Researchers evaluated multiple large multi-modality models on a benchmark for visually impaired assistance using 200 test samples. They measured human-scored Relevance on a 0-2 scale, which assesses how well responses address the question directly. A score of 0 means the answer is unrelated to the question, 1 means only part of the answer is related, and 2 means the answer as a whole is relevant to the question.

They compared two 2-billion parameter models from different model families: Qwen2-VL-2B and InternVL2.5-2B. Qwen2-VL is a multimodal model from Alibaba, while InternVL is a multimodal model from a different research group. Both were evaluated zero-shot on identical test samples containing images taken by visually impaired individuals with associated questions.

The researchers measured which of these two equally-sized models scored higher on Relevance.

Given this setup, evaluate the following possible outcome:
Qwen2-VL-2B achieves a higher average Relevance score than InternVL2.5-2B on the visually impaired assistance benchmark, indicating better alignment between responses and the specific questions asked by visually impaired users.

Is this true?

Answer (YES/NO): YES